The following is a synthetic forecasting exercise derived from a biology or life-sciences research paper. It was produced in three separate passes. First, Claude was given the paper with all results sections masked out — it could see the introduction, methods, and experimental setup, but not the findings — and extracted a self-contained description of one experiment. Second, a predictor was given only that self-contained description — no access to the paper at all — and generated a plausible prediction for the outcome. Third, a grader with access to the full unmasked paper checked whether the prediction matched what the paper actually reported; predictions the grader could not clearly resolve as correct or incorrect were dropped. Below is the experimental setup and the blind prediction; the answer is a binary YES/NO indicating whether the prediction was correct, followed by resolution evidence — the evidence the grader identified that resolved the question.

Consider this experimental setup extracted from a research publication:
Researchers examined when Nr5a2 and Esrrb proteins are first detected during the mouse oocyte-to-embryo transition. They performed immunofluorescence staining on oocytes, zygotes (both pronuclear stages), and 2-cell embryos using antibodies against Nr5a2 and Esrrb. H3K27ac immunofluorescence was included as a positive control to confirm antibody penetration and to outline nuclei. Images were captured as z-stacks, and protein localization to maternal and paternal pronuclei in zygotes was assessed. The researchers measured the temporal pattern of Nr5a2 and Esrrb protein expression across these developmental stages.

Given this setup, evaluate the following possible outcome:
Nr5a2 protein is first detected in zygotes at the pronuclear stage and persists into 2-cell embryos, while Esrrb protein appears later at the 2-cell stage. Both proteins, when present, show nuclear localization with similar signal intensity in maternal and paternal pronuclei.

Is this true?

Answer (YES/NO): NO